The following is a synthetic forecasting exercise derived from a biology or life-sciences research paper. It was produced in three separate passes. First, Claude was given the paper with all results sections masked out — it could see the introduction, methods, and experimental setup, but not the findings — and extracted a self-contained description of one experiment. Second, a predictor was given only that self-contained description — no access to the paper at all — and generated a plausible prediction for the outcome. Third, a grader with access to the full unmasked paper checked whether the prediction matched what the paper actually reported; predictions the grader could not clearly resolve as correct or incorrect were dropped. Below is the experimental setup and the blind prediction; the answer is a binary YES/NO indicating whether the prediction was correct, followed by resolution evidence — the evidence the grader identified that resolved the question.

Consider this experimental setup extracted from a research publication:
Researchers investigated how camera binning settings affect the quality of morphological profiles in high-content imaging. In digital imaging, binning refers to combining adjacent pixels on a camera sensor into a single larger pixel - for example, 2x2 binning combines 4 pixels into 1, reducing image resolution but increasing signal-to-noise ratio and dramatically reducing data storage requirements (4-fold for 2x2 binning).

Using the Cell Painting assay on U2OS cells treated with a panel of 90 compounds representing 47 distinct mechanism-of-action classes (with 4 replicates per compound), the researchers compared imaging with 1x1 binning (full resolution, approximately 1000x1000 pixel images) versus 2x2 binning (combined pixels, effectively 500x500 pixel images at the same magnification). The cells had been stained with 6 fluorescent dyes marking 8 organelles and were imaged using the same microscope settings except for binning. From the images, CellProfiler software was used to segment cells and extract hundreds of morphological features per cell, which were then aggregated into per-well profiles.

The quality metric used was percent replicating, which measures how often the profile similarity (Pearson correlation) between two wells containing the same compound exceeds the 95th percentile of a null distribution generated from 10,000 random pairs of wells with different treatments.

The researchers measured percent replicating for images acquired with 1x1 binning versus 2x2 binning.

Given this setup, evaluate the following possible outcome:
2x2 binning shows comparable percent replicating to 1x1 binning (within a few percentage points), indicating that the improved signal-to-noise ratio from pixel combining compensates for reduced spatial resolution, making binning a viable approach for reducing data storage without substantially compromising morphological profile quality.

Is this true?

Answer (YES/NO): YES